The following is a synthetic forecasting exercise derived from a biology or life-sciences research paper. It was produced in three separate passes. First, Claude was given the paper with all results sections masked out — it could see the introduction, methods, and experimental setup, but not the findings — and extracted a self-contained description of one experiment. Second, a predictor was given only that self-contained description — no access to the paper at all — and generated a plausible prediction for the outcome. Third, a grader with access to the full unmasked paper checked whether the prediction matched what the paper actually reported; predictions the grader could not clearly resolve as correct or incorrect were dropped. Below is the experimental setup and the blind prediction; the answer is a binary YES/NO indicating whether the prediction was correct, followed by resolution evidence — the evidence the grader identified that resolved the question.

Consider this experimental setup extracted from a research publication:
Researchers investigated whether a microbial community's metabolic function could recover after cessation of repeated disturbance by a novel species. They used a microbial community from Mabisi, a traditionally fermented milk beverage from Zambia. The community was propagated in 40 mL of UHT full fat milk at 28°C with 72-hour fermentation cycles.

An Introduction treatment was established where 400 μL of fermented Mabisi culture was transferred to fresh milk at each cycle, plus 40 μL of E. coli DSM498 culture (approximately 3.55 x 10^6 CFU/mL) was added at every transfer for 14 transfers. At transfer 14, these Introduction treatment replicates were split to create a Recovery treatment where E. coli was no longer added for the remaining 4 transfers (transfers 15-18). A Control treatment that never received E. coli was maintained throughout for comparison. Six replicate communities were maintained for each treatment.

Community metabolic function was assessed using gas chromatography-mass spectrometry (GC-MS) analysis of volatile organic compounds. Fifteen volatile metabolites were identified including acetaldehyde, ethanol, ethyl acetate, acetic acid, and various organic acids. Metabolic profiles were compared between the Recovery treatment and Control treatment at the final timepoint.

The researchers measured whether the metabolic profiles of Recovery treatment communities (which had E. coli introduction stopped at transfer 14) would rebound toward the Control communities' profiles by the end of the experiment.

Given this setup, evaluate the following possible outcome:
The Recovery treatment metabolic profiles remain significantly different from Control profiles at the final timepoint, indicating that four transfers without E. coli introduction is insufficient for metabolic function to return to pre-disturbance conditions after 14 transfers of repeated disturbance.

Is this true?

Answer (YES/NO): NO